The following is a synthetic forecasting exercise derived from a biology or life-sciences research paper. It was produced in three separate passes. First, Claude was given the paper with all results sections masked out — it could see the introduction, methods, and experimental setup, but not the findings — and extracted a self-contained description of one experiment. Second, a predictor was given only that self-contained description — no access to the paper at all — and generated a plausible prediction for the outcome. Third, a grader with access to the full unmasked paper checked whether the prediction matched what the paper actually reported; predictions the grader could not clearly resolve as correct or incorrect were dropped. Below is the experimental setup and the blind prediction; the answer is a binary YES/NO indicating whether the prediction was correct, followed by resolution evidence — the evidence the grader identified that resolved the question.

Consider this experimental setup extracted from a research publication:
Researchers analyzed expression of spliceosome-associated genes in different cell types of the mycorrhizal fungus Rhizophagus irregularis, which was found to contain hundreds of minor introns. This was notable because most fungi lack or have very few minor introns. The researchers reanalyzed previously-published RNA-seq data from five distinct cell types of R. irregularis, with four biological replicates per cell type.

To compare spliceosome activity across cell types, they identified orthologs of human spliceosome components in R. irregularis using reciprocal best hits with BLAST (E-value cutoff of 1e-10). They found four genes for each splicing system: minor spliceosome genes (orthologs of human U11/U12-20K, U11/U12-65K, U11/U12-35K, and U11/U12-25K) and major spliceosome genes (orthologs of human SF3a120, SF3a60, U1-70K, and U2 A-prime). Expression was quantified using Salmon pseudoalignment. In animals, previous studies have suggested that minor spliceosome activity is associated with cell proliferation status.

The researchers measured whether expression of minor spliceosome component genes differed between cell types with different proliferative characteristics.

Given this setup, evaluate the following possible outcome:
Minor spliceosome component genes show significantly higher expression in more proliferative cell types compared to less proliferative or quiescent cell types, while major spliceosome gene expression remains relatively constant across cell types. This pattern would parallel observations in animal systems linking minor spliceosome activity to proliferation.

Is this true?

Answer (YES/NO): NO